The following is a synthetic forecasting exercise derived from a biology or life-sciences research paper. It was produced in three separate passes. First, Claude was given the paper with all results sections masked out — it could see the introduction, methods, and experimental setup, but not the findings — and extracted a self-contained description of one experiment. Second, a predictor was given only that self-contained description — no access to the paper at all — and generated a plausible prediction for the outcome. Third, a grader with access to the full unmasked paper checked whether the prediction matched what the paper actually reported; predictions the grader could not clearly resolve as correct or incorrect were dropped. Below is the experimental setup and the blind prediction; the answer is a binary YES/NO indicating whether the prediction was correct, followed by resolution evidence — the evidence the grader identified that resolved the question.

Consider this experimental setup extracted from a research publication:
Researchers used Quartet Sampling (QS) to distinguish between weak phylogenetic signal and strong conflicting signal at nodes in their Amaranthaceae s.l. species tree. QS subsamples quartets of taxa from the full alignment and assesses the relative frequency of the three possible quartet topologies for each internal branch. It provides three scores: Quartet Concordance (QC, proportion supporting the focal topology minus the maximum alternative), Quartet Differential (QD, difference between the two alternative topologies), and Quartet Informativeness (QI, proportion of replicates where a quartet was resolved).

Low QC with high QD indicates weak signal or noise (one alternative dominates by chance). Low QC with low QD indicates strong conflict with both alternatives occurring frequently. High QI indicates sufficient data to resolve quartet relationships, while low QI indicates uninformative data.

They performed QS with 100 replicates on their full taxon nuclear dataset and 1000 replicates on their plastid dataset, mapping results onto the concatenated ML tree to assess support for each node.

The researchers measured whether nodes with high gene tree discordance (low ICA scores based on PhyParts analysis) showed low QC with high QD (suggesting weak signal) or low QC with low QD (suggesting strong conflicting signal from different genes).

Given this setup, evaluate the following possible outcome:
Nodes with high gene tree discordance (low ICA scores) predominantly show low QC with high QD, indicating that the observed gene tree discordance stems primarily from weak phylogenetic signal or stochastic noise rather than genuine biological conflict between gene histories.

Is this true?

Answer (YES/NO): NO